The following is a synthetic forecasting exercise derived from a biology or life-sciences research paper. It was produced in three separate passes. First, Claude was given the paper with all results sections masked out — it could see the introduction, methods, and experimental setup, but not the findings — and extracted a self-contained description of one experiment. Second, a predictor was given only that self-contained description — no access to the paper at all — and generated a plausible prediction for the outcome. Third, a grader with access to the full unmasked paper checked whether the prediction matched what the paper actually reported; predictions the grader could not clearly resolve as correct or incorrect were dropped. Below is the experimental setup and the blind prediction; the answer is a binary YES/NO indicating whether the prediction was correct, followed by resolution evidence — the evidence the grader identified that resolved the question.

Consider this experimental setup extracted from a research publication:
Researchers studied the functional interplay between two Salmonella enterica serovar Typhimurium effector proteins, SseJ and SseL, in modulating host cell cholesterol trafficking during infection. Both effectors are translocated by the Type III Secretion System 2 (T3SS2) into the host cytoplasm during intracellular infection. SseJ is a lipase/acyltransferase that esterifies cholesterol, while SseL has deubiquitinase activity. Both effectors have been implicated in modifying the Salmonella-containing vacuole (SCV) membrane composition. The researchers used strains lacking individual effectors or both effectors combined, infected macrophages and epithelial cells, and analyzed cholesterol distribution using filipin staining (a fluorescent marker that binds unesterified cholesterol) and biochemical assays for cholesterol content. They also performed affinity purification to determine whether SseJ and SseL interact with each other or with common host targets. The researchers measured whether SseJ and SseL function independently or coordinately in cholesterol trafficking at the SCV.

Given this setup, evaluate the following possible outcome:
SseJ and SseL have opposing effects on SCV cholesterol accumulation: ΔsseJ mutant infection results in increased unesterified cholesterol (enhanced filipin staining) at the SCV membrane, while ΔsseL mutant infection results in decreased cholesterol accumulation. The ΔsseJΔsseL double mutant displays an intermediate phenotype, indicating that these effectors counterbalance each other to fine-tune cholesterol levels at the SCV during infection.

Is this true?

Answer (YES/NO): NO